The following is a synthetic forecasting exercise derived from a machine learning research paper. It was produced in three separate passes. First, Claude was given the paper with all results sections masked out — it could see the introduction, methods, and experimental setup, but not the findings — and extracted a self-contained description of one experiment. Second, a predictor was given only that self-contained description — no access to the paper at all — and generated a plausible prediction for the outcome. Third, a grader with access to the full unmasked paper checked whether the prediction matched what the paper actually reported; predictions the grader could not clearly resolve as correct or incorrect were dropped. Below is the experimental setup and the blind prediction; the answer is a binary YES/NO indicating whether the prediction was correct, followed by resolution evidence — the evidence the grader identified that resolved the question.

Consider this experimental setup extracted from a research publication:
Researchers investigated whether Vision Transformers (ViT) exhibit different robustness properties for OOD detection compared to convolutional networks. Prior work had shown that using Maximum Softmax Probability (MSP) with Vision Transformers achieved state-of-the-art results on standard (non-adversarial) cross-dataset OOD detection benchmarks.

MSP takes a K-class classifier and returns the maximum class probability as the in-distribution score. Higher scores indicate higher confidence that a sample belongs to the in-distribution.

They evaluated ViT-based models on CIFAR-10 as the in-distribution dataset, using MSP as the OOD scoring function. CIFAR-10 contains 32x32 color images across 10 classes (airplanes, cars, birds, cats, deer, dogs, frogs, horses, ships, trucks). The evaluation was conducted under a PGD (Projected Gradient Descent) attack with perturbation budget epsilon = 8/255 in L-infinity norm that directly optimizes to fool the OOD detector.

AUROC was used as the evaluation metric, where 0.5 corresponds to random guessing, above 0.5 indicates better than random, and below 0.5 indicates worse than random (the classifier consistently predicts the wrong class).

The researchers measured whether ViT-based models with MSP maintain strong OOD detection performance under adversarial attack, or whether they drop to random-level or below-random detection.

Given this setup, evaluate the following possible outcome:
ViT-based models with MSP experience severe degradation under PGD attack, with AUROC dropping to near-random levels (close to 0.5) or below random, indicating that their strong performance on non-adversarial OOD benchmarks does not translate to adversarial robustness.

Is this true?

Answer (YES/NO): YES